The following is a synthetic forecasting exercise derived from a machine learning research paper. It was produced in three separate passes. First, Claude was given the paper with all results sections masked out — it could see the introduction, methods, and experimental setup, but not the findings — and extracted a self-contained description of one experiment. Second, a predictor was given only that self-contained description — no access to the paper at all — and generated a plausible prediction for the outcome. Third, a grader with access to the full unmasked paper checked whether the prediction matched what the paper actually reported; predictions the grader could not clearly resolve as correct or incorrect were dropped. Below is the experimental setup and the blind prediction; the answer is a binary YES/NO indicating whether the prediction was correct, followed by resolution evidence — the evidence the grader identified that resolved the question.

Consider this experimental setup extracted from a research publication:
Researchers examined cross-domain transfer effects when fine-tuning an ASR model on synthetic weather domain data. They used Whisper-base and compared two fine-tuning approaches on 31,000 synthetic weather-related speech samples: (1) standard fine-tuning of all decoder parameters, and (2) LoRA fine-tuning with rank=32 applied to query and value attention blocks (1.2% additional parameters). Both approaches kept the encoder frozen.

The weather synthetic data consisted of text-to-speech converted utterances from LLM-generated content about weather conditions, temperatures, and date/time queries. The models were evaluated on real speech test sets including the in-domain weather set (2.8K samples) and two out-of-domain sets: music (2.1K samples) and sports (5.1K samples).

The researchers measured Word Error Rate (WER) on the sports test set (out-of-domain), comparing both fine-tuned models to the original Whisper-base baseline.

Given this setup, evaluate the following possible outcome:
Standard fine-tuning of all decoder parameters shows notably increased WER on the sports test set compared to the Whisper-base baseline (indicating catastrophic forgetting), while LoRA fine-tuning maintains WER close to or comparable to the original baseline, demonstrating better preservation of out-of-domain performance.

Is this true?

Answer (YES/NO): YES